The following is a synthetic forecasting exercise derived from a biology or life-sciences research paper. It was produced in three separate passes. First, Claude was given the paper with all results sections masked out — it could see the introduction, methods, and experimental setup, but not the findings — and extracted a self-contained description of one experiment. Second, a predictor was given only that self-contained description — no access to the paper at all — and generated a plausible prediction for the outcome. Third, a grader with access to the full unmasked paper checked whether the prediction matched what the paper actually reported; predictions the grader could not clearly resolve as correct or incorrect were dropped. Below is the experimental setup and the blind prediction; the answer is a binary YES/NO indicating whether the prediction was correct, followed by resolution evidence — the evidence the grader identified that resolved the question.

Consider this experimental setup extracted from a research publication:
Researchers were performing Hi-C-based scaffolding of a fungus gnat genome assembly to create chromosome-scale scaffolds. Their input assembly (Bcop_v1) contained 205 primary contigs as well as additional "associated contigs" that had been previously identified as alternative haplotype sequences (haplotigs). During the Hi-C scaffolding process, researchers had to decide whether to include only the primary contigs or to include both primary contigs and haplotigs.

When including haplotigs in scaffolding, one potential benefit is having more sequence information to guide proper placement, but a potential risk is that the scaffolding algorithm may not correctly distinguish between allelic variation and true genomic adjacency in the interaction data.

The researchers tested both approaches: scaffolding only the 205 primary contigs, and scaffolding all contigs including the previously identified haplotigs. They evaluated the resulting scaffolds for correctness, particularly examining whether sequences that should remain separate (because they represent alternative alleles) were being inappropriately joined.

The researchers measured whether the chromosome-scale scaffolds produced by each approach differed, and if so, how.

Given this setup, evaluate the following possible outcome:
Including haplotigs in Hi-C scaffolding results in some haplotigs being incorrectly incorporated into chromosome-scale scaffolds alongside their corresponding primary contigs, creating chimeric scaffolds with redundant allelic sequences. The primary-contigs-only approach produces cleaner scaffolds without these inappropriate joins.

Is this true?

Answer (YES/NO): YES